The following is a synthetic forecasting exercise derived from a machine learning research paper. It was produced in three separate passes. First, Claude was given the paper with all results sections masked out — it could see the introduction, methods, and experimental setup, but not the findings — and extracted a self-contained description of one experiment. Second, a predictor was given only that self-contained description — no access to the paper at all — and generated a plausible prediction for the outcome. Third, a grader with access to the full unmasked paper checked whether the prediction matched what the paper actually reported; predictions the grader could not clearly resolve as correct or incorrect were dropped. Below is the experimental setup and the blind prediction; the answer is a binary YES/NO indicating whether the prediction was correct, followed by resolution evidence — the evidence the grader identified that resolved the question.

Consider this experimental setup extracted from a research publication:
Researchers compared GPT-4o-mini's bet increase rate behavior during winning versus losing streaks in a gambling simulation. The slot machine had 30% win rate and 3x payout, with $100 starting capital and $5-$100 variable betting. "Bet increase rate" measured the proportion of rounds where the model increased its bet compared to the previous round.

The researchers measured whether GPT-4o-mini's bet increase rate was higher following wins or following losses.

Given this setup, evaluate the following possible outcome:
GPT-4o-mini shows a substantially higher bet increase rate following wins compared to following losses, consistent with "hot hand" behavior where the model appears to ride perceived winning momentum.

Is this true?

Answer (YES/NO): YES